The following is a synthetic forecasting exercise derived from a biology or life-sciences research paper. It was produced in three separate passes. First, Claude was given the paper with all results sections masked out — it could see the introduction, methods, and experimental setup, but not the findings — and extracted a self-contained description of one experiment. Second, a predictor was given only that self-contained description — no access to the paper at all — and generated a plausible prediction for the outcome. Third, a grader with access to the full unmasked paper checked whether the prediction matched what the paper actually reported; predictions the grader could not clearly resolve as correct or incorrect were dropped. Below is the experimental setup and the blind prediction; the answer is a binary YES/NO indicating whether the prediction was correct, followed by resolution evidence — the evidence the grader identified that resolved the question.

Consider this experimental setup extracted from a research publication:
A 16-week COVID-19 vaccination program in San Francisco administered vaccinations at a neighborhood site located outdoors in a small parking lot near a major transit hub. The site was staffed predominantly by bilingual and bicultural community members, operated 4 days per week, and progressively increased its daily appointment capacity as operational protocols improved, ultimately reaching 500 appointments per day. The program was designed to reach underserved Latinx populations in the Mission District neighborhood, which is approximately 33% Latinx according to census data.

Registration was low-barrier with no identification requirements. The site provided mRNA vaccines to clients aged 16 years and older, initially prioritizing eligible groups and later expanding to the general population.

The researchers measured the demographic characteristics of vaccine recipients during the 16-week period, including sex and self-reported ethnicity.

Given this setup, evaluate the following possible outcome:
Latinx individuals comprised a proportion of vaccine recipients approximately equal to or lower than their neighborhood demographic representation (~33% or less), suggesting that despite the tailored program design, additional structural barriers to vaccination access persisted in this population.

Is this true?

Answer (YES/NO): NO